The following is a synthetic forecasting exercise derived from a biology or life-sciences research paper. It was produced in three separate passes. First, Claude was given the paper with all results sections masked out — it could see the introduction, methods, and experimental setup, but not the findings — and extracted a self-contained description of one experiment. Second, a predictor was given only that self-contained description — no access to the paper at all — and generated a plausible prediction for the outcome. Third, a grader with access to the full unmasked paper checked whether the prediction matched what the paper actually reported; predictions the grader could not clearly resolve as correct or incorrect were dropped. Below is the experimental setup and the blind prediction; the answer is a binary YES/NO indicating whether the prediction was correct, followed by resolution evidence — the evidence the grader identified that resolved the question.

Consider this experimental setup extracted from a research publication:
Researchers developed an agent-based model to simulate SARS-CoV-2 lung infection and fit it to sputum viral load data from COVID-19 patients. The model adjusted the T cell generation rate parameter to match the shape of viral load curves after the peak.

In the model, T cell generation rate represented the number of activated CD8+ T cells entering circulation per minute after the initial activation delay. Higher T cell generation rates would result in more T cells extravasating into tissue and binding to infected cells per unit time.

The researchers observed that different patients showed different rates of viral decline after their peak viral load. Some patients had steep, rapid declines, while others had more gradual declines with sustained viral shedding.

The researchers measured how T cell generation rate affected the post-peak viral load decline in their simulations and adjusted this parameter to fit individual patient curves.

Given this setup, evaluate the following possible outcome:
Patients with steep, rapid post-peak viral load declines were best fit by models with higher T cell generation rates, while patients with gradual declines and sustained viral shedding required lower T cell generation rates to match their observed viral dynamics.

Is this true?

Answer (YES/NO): YES